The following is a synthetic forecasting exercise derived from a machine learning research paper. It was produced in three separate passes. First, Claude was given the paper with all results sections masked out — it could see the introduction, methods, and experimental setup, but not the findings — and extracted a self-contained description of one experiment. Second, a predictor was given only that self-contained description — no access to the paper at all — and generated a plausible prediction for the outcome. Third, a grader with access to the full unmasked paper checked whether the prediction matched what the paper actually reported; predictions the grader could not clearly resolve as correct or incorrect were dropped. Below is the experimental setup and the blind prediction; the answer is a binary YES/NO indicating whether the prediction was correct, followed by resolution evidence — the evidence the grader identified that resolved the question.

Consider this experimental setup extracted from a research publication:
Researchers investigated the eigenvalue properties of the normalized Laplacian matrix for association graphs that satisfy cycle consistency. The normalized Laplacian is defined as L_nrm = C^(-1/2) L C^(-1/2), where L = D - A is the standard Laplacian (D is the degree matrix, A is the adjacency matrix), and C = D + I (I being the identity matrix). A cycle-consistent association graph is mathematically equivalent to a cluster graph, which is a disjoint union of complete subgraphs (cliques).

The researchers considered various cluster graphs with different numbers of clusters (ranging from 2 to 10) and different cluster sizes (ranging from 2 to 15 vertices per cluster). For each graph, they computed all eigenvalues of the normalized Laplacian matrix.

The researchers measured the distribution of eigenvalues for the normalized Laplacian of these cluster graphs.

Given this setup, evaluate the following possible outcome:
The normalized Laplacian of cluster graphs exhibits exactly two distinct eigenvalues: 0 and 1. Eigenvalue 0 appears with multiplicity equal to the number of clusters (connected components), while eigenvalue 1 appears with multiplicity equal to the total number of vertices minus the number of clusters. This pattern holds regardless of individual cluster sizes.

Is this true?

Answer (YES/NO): YES